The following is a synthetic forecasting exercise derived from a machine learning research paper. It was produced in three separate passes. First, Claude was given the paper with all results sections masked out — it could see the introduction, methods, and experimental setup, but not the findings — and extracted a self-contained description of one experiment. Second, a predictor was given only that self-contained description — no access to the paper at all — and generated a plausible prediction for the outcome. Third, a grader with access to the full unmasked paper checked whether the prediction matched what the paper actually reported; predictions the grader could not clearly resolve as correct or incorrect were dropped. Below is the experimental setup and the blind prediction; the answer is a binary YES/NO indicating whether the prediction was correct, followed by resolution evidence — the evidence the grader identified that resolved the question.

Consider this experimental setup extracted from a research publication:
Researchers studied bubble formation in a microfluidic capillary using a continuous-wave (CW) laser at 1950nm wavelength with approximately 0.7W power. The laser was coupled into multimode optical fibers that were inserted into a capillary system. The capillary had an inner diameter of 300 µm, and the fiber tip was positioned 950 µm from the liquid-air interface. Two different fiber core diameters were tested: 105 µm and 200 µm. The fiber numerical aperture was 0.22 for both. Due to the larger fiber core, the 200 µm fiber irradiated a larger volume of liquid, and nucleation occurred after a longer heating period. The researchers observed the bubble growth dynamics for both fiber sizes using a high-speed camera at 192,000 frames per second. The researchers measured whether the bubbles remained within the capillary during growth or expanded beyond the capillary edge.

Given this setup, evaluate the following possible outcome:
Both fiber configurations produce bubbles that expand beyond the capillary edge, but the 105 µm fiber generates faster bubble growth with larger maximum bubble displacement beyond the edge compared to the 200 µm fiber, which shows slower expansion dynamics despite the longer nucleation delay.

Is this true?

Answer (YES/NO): NO